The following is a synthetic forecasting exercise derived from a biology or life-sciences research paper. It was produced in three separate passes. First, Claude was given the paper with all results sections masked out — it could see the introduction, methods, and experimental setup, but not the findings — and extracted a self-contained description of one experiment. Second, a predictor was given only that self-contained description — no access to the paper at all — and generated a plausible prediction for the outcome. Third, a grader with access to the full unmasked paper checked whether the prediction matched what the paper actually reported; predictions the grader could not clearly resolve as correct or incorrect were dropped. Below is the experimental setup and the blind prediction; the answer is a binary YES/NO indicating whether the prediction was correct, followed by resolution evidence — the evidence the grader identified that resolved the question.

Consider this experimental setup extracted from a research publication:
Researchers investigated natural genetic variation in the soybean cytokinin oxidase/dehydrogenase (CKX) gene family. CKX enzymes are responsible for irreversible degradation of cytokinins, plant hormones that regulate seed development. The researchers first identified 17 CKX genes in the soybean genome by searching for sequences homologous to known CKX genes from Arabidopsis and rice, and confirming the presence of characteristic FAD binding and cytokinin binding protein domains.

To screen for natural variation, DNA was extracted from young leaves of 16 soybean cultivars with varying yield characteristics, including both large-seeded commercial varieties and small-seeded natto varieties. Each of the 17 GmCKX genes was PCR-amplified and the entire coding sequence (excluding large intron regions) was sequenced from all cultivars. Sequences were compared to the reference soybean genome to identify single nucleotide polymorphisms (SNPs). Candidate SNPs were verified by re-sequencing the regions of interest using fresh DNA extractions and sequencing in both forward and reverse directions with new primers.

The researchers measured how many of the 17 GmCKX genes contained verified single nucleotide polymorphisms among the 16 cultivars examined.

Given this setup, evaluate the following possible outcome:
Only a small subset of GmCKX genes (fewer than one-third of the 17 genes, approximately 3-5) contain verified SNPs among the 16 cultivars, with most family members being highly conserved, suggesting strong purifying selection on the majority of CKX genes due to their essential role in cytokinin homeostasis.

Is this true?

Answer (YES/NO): YES